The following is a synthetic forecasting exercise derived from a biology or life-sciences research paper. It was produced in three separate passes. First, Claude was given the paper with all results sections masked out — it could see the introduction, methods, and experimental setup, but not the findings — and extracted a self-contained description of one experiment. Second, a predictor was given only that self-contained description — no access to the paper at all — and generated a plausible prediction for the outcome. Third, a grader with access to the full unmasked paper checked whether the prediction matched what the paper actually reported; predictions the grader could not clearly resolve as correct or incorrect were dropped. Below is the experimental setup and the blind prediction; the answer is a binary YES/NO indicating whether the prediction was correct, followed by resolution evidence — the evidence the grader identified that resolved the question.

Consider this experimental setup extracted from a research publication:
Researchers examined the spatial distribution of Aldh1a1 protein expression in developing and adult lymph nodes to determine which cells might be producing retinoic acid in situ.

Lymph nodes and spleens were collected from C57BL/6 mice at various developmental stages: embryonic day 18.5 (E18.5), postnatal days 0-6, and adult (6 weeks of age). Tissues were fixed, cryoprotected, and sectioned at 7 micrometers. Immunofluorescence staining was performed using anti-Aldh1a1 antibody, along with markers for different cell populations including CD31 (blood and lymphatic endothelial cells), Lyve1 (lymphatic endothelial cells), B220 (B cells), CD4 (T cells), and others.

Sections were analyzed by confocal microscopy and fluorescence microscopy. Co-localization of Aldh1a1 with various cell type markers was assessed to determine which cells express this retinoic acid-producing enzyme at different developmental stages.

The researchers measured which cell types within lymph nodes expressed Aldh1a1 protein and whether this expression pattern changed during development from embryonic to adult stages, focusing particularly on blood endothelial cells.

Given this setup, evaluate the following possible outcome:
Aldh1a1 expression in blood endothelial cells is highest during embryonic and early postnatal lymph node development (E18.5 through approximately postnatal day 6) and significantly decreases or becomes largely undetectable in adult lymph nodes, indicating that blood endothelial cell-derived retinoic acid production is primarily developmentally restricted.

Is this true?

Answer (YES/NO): NO